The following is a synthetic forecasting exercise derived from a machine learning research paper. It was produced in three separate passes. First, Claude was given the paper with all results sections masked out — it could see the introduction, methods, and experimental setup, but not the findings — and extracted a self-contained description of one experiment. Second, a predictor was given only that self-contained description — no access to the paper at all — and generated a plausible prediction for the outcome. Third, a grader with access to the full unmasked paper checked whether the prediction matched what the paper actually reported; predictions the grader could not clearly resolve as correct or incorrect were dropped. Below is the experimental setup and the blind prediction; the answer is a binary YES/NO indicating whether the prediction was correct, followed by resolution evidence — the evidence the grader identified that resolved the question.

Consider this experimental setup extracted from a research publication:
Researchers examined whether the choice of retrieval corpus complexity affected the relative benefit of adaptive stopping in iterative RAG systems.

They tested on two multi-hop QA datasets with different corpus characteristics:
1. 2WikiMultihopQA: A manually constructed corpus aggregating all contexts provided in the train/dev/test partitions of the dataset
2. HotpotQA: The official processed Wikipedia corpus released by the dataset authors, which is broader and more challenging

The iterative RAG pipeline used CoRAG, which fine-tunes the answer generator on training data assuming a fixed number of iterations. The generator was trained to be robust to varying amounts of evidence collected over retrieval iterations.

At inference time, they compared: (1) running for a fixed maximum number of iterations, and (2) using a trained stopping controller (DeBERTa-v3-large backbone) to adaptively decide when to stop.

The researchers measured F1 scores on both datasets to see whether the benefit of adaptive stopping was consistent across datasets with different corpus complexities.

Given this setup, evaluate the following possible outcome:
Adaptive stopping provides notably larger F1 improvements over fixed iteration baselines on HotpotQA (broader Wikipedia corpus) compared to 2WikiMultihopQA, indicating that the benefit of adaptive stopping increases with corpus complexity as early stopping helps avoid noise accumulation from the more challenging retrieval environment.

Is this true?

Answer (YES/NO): NO